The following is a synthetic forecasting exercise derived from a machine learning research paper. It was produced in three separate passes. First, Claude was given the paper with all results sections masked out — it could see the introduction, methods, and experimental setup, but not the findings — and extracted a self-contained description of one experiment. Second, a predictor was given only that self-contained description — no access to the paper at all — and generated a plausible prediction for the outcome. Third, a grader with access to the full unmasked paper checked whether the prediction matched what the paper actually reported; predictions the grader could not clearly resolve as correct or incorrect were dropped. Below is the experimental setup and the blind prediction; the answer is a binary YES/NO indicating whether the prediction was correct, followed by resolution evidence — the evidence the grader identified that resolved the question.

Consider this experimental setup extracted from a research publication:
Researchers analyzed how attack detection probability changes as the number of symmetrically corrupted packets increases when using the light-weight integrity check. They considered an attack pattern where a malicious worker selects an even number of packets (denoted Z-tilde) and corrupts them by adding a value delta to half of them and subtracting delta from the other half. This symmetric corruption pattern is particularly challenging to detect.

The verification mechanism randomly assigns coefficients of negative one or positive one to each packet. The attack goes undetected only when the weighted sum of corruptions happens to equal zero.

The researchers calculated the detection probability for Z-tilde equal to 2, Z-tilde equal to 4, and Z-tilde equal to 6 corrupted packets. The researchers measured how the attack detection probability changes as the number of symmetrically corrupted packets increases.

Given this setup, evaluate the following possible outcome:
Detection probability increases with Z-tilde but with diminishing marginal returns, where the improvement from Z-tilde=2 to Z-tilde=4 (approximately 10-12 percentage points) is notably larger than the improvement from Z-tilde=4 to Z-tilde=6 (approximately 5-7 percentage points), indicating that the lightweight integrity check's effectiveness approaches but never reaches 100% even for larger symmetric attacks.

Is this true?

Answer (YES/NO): YES